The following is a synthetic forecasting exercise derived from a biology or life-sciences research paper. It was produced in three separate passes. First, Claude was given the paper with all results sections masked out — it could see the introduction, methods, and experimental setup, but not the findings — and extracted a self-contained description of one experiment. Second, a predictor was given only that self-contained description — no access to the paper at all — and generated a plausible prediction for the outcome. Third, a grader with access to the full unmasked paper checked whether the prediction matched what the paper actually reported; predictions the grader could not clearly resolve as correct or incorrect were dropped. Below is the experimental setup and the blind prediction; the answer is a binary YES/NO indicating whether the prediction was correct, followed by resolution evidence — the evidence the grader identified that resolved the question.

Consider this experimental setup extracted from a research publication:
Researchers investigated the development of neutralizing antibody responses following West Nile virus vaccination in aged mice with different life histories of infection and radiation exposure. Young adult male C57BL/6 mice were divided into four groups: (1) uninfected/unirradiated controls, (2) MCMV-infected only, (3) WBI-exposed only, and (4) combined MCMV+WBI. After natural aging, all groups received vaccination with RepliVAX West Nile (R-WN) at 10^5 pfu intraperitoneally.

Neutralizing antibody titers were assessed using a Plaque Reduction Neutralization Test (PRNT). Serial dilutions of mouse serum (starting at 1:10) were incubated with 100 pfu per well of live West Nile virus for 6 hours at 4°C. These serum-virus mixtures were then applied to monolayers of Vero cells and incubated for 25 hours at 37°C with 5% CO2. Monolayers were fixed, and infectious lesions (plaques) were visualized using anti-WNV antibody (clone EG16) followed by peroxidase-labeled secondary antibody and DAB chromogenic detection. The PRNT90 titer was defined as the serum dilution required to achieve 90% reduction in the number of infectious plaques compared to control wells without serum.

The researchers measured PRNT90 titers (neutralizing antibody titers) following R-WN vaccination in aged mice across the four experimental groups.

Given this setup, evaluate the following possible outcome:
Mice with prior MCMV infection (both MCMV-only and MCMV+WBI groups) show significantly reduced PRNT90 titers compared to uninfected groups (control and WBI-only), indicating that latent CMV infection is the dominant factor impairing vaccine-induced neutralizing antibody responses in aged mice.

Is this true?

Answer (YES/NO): NO